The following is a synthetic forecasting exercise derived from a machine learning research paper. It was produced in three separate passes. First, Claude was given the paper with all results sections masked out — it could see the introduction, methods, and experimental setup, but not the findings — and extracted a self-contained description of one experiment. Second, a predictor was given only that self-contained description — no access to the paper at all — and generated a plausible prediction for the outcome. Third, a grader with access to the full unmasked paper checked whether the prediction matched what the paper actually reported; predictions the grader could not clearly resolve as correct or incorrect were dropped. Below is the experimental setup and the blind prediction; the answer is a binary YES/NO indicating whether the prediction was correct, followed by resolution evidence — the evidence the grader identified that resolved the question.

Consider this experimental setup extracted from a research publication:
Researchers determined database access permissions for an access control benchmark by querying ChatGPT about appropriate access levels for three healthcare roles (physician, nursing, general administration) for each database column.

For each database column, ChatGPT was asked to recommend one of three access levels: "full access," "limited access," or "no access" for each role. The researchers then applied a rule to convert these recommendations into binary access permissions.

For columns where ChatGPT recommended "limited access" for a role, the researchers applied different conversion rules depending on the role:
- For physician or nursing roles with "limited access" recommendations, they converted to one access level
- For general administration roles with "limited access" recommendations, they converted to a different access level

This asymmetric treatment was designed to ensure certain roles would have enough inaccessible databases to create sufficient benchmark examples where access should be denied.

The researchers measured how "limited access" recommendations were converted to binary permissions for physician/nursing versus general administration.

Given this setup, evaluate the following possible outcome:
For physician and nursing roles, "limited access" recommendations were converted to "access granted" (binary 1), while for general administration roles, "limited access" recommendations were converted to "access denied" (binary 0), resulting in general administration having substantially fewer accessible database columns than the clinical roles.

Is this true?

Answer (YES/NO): NO